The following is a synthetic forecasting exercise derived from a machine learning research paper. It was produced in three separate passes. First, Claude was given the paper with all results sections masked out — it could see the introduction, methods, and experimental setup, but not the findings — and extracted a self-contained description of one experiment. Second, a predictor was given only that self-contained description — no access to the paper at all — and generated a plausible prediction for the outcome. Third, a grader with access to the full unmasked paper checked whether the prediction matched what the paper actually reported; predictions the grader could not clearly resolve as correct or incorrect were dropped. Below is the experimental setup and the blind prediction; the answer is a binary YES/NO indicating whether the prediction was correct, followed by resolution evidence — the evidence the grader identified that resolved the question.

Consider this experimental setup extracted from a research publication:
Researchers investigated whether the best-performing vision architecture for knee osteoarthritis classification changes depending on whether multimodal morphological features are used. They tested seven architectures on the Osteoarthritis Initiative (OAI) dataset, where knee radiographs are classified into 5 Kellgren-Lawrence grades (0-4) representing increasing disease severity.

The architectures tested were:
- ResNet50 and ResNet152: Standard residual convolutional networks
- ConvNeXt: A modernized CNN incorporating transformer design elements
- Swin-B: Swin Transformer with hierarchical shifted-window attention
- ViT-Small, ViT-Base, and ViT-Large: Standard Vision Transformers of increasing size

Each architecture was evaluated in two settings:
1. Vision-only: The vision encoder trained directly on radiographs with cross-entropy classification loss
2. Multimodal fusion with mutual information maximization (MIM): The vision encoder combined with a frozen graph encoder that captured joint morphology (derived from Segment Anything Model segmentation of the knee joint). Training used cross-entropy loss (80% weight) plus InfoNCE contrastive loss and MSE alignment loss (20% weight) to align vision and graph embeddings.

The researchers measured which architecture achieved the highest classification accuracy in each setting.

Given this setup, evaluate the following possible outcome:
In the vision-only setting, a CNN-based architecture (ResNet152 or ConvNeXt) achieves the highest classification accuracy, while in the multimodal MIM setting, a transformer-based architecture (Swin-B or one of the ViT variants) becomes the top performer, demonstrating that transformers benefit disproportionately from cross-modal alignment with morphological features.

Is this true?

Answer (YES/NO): YES